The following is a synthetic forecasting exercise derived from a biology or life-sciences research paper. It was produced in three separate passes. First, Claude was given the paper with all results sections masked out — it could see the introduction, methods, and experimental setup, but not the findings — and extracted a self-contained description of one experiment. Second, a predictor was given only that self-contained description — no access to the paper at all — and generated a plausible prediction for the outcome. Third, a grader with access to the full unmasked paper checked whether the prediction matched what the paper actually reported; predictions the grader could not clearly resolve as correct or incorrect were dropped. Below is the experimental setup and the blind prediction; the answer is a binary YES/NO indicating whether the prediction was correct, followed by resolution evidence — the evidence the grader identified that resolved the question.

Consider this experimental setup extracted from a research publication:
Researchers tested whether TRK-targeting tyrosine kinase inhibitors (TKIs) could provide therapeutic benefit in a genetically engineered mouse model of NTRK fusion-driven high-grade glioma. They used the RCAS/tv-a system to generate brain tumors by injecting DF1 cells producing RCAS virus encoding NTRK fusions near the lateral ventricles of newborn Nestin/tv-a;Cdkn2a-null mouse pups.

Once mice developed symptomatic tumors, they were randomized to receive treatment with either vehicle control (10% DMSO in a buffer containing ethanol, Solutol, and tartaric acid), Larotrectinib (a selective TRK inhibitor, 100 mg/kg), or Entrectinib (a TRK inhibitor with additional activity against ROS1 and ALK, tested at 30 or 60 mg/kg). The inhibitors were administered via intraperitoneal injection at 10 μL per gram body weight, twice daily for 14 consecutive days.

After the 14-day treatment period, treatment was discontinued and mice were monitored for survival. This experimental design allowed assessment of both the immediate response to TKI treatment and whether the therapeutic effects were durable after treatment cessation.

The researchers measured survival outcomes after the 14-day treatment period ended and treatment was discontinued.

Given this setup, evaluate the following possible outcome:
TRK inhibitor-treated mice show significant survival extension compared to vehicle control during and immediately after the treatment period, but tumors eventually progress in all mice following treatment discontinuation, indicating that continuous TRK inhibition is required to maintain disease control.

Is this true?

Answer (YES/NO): YES